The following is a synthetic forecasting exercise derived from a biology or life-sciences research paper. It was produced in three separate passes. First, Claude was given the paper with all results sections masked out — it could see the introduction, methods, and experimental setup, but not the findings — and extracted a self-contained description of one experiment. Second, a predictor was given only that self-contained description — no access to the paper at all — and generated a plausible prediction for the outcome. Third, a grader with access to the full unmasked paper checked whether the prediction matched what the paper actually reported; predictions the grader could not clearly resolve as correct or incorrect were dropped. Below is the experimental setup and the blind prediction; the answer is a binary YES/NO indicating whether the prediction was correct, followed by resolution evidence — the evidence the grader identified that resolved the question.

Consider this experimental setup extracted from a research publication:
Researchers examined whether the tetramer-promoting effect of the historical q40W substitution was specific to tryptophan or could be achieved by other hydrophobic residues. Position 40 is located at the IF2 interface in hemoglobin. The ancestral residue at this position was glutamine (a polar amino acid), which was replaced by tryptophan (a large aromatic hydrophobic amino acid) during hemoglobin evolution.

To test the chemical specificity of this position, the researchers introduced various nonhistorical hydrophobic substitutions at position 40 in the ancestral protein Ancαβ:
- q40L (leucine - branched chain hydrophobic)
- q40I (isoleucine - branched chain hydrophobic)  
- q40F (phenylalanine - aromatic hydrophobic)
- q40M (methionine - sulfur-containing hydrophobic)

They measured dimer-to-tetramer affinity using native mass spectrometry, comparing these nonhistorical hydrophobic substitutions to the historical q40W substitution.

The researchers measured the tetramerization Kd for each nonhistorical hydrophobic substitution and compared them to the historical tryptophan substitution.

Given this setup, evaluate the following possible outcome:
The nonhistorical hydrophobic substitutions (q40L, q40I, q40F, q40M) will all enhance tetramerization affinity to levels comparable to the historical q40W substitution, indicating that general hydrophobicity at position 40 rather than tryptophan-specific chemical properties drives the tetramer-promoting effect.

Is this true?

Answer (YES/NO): NO